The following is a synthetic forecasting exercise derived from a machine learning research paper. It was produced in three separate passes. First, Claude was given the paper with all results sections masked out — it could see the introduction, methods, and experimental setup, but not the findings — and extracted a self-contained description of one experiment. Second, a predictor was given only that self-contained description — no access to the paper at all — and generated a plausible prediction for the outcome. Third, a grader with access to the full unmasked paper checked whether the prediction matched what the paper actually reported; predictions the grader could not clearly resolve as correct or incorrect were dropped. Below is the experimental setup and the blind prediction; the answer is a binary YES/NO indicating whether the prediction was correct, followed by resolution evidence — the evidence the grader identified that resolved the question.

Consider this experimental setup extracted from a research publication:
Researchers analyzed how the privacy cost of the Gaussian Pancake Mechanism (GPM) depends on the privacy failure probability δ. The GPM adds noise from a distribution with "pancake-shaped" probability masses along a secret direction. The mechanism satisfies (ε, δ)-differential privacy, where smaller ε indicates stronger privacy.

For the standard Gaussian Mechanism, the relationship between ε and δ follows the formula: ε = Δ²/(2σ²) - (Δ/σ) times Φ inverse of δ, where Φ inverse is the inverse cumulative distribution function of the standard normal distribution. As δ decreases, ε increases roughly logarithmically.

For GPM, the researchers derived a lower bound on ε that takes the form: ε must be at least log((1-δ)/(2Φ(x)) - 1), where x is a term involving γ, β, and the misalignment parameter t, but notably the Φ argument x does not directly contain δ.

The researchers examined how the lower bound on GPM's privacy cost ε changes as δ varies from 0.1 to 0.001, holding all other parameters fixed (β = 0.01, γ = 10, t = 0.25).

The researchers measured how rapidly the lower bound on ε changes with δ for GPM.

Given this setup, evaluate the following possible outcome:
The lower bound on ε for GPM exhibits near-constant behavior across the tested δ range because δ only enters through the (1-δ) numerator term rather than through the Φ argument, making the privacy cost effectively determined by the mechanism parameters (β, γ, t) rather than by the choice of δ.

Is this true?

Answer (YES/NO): YES